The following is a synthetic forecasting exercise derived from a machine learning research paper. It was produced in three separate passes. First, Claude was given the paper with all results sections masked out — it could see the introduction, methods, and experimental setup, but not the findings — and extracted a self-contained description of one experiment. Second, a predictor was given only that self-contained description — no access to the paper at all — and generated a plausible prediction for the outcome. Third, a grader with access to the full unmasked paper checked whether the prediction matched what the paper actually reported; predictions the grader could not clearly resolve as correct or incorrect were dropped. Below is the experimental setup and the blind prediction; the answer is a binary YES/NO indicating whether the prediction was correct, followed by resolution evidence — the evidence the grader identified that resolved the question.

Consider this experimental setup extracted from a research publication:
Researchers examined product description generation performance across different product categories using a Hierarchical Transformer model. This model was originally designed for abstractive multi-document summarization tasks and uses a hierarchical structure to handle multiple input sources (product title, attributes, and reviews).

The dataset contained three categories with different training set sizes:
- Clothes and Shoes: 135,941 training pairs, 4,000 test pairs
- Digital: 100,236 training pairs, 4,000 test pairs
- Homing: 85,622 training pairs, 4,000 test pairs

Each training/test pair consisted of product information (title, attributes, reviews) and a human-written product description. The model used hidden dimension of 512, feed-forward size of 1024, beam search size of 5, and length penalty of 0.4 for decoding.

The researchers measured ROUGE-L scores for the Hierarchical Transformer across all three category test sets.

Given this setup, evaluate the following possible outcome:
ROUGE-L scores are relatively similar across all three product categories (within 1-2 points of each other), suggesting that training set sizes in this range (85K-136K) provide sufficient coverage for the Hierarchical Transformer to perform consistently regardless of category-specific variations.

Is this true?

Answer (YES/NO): YES